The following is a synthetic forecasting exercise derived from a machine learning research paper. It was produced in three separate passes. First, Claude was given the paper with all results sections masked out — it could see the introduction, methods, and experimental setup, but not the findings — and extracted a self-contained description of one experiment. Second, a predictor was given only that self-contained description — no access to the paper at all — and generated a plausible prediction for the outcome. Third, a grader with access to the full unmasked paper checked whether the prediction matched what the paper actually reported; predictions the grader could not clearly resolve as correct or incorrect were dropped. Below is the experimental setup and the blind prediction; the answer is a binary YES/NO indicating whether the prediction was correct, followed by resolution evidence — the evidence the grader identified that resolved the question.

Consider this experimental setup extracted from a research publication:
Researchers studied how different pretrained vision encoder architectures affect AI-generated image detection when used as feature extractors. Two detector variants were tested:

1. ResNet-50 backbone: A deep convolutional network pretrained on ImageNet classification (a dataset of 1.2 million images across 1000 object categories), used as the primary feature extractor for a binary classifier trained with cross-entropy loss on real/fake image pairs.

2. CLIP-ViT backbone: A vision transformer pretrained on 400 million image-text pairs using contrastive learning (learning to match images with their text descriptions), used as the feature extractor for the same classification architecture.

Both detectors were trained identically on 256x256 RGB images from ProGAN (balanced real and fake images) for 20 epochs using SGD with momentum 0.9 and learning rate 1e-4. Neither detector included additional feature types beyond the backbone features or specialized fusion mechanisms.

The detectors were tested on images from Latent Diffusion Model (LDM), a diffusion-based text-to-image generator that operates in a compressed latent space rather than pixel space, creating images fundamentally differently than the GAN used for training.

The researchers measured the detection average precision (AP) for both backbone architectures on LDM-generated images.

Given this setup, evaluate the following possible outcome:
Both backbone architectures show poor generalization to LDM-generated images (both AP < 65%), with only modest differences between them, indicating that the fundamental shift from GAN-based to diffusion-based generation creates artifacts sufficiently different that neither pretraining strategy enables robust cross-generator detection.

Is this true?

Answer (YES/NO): NO